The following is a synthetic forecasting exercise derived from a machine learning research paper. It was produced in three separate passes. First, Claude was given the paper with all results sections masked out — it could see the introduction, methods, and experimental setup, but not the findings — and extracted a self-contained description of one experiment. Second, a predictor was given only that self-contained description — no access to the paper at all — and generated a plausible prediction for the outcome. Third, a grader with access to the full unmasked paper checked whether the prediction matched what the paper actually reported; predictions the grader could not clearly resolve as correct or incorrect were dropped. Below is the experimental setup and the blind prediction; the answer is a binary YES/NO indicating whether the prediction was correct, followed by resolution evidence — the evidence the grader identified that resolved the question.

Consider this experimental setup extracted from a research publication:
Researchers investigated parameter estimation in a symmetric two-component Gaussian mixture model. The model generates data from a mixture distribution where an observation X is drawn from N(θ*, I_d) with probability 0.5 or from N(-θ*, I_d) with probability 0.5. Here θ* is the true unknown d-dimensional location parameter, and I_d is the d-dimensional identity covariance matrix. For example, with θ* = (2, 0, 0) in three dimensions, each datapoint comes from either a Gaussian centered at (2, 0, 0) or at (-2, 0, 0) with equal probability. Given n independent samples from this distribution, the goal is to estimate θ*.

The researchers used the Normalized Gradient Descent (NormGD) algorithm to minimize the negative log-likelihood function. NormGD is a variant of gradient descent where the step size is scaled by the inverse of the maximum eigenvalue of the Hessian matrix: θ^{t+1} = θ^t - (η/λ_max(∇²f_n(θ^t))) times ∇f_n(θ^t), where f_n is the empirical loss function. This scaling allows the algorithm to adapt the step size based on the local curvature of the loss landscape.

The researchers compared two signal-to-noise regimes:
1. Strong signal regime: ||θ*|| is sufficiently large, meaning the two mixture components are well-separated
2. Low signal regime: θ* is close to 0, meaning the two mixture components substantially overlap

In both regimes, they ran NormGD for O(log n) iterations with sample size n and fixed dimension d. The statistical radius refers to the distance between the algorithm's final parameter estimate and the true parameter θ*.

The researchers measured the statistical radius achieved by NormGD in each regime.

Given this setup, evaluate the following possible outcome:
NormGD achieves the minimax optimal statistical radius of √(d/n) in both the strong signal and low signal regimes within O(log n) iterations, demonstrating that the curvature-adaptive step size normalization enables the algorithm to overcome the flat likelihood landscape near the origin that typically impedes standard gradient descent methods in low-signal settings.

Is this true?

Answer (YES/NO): NO